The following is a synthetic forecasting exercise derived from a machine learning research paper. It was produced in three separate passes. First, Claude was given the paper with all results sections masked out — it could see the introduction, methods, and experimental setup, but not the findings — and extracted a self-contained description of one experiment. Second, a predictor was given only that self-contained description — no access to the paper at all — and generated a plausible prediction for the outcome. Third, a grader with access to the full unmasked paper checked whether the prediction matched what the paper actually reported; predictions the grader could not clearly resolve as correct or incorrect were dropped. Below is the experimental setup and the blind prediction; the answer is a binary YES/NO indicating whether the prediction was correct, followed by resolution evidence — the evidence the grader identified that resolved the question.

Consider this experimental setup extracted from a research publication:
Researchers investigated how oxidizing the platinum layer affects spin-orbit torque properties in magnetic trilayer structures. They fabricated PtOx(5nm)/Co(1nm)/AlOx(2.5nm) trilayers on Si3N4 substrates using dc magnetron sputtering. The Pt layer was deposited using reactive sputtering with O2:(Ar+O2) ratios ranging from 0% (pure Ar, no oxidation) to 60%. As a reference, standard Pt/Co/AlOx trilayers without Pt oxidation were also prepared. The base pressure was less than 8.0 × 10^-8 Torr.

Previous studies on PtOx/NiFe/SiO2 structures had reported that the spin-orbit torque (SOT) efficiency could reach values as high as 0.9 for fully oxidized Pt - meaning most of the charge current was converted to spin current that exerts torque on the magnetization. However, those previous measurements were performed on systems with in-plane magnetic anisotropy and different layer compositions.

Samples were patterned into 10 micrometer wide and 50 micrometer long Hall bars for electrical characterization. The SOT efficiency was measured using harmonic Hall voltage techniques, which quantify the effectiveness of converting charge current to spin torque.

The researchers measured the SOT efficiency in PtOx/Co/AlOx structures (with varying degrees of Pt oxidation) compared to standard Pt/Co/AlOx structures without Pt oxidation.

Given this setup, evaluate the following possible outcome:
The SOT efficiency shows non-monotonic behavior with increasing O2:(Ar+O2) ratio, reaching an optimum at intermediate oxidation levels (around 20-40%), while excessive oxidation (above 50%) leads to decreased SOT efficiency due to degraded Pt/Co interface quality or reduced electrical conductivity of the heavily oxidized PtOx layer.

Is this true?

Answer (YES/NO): NO